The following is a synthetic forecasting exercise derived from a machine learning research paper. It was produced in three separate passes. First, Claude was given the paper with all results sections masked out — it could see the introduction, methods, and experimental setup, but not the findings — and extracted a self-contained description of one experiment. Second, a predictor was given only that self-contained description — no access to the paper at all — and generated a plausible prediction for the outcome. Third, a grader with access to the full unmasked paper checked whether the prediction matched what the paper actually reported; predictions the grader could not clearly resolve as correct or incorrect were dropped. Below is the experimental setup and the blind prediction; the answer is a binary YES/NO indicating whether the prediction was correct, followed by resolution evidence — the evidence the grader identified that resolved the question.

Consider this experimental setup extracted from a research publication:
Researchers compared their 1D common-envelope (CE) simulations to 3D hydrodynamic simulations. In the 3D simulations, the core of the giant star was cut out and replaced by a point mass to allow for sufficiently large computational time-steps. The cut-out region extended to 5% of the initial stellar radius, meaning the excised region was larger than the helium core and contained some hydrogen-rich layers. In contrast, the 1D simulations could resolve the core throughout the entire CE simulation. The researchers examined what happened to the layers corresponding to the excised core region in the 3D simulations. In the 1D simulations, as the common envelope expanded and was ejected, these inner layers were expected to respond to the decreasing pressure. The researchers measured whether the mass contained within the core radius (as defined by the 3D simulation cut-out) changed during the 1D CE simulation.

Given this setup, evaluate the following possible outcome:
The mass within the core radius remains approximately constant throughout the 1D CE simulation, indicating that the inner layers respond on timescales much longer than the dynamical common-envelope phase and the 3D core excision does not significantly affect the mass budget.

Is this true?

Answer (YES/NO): NO